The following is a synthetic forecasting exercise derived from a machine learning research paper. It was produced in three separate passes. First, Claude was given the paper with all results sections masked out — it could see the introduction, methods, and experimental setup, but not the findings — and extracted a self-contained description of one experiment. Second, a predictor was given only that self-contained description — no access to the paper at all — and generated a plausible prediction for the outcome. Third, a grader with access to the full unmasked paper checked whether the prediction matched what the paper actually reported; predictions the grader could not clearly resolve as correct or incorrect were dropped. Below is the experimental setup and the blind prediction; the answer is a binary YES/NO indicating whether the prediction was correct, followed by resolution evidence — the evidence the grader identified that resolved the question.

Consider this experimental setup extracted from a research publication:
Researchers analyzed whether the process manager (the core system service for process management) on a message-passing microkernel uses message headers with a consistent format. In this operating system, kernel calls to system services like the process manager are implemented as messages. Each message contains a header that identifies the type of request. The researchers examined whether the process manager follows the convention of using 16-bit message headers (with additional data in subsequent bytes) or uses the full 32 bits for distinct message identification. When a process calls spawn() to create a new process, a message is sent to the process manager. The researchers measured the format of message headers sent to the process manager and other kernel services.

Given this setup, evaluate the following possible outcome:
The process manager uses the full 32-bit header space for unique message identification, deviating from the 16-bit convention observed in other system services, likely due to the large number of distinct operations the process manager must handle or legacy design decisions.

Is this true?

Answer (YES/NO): NO